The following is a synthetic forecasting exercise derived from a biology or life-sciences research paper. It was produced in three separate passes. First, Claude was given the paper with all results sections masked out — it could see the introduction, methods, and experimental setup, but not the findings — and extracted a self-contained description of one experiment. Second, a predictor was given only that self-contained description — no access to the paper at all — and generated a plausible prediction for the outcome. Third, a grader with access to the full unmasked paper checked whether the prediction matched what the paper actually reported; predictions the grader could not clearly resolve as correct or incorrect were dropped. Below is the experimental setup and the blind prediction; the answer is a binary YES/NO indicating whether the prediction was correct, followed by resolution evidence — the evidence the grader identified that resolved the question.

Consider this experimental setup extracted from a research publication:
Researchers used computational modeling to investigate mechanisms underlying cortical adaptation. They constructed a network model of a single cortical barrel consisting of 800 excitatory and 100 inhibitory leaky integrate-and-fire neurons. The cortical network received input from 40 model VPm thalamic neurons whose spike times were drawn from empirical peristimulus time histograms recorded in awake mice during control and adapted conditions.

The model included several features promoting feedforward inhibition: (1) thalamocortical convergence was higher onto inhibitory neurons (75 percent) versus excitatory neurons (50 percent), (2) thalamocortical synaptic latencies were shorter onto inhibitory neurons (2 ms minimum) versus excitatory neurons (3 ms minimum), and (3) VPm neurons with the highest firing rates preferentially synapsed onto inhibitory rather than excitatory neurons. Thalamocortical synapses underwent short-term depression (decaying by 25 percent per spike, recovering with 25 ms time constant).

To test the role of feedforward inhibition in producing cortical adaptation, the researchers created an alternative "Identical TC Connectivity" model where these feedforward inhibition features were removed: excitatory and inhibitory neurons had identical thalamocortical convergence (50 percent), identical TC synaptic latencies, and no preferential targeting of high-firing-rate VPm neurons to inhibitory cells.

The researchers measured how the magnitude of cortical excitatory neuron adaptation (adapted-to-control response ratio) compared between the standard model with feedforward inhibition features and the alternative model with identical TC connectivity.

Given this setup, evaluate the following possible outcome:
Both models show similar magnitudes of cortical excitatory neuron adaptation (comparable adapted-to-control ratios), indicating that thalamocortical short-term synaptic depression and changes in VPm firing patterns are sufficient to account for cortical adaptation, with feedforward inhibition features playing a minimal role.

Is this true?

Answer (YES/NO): NO